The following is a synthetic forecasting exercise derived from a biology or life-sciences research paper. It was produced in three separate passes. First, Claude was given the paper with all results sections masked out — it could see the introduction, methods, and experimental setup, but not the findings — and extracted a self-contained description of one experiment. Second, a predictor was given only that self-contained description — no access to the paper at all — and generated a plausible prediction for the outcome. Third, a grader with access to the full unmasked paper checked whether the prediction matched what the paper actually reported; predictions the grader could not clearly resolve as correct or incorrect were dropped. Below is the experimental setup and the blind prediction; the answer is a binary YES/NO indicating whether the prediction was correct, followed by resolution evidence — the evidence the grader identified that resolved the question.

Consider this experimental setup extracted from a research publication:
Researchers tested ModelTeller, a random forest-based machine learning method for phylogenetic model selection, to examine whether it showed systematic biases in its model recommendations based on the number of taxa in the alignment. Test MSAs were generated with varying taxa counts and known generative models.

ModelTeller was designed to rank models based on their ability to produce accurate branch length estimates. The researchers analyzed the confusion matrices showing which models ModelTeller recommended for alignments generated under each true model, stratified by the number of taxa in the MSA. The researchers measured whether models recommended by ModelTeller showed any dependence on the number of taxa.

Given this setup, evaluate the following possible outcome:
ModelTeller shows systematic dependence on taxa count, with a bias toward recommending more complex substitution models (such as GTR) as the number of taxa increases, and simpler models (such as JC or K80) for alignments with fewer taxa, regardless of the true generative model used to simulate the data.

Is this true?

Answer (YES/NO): YES